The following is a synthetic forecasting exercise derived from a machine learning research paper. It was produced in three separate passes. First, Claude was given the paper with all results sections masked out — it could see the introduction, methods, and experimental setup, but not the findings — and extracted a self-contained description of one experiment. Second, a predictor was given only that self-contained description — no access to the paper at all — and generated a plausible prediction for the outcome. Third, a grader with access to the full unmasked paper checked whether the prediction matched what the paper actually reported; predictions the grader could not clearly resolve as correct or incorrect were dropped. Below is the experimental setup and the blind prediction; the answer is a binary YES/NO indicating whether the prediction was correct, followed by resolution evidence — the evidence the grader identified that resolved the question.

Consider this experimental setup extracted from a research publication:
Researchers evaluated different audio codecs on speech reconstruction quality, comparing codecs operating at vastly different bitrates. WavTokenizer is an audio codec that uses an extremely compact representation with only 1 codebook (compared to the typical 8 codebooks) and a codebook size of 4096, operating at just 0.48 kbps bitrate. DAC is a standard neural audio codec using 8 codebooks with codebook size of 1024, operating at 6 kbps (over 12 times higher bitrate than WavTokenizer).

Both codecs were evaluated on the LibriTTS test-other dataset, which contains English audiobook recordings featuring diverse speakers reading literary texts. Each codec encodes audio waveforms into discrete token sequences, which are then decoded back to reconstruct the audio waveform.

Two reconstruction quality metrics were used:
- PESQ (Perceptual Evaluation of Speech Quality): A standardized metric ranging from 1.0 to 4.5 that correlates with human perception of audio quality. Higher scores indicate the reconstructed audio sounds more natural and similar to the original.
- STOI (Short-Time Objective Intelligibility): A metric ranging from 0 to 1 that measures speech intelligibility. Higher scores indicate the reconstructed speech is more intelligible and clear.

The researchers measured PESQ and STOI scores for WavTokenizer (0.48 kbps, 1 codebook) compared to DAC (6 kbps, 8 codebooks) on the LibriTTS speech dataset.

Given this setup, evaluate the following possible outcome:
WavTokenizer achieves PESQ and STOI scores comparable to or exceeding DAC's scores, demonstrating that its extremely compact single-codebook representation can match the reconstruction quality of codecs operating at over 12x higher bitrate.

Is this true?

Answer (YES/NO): NO